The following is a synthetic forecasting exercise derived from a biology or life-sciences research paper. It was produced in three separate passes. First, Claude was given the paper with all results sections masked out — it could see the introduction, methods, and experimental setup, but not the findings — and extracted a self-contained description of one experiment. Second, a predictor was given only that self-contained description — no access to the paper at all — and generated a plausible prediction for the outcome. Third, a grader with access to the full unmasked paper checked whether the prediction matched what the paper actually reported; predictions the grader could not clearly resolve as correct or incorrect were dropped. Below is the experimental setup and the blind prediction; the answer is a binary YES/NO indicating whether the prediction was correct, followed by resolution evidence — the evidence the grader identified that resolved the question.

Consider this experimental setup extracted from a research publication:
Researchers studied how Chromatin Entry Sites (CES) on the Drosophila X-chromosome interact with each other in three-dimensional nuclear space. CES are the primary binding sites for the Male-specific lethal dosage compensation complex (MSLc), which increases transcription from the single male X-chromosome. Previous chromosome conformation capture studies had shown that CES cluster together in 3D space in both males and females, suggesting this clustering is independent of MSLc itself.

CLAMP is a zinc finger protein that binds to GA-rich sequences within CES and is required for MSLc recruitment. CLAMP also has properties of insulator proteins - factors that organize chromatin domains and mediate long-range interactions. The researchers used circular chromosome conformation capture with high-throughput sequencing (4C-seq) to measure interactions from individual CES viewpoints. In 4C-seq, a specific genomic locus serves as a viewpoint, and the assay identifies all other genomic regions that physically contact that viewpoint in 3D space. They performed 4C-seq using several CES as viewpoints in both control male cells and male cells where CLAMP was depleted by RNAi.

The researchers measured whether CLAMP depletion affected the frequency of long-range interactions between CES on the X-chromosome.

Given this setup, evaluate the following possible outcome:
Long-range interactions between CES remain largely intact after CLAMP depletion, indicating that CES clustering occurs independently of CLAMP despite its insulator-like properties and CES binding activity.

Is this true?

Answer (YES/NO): NO